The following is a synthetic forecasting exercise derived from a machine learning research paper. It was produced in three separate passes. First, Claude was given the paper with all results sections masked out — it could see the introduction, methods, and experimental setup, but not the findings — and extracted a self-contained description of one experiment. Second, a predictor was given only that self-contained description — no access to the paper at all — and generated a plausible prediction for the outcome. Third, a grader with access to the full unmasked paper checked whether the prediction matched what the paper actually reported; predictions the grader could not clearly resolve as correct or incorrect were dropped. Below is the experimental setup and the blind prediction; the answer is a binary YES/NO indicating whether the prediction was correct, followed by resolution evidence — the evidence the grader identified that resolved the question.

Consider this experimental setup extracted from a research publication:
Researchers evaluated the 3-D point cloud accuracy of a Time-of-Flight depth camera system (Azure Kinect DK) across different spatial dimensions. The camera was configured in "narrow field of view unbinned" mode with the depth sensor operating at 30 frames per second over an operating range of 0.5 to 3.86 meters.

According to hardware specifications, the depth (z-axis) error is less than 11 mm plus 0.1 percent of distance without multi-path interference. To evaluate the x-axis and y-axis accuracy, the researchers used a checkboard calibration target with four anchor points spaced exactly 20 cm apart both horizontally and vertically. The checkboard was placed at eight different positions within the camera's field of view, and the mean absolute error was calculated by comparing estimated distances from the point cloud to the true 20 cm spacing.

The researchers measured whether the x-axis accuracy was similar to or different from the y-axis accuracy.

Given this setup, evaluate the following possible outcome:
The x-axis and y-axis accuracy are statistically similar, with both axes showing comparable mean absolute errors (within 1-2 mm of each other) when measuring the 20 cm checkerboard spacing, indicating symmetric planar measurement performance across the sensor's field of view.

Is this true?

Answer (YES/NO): YES